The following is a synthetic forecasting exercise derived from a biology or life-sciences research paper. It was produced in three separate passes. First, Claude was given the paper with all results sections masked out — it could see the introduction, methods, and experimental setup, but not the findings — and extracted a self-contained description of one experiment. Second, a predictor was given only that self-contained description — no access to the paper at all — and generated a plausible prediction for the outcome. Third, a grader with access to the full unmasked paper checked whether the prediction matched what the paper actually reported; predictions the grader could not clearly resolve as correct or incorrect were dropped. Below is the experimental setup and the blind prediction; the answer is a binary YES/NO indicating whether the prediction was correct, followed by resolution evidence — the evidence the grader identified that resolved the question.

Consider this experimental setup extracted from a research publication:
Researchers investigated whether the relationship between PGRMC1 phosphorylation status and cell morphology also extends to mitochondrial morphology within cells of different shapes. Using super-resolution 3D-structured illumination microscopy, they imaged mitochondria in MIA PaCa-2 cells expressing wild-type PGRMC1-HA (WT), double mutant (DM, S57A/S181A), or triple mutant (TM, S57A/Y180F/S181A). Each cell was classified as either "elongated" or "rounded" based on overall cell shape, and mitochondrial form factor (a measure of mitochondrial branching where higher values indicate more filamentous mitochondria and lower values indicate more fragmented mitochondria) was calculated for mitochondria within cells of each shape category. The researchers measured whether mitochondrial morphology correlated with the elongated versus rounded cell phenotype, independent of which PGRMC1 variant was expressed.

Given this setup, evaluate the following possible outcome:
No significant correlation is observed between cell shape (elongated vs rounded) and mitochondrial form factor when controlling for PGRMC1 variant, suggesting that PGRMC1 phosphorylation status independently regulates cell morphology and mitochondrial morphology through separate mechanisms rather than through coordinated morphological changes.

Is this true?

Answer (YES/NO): NO